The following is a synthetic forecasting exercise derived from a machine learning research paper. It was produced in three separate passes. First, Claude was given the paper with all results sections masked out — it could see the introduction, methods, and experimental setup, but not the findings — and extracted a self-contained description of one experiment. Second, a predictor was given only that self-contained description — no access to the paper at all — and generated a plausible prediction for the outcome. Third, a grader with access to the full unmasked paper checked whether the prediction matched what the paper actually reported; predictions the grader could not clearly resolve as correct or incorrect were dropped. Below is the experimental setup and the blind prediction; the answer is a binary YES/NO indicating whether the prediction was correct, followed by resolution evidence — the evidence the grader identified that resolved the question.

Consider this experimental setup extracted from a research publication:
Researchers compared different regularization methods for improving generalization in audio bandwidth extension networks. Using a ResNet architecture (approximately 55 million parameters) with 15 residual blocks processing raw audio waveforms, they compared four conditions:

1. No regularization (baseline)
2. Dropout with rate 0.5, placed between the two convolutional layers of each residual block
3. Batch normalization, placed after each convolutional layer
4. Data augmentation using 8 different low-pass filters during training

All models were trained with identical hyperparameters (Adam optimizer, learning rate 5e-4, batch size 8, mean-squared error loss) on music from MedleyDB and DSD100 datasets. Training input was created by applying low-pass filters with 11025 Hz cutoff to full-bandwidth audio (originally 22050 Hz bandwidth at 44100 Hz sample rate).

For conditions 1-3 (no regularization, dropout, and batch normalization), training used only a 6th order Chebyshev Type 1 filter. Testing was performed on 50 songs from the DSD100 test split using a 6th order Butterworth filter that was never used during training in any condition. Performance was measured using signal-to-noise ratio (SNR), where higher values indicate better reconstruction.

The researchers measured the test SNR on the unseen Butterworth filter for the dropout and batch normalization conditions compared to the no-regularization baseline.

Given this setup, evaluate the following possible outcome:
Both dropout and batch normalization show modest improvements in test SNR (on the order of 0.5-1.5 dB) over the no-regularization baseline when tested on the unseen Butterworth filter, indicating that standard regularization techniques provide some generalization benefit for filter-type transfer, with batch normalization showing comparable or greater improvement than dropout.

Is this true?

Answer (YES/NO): NO